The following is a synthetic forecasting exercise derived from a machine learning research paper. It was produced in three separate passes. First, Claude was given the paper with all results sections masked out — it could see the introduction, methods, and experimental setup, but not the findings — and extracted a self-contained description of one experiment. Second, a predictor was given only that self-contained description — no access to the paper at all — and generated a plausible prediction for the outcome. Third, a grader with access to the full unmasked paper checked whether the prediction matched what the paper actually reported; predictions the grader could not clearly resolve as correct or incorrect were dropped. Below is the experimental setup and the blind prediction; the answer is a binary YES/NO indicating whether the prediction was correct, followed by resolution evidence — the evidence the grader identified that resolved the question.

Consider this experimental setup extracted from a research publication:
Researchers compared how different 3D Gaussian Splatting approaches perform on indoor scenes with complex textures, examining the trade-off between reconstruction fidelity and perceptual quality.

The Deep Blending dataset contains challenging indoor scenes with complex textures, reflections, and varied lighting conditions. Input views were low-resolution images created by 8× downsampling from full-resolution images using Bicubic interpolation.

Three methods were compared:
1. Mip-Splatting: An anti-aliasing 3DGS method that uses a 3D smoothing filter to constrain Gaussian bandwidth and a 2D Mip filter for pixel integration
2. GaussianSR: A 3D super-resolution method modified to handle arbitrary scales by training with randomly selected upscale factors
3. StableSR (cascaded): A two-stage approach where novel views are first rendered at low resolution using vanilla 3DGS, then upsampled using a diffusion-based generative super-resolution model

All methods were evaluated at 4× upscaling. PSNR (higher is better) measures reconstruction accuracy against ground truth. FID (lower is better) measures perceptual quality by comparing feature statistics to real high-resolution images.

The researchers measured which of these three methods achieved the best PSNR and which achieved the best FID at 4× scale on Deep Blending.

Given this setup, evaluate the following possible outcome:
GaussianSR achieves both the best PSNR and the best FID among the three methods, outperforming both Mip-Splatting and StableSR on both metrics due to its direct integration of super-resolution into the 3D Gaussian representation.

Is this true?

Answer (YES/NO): NO